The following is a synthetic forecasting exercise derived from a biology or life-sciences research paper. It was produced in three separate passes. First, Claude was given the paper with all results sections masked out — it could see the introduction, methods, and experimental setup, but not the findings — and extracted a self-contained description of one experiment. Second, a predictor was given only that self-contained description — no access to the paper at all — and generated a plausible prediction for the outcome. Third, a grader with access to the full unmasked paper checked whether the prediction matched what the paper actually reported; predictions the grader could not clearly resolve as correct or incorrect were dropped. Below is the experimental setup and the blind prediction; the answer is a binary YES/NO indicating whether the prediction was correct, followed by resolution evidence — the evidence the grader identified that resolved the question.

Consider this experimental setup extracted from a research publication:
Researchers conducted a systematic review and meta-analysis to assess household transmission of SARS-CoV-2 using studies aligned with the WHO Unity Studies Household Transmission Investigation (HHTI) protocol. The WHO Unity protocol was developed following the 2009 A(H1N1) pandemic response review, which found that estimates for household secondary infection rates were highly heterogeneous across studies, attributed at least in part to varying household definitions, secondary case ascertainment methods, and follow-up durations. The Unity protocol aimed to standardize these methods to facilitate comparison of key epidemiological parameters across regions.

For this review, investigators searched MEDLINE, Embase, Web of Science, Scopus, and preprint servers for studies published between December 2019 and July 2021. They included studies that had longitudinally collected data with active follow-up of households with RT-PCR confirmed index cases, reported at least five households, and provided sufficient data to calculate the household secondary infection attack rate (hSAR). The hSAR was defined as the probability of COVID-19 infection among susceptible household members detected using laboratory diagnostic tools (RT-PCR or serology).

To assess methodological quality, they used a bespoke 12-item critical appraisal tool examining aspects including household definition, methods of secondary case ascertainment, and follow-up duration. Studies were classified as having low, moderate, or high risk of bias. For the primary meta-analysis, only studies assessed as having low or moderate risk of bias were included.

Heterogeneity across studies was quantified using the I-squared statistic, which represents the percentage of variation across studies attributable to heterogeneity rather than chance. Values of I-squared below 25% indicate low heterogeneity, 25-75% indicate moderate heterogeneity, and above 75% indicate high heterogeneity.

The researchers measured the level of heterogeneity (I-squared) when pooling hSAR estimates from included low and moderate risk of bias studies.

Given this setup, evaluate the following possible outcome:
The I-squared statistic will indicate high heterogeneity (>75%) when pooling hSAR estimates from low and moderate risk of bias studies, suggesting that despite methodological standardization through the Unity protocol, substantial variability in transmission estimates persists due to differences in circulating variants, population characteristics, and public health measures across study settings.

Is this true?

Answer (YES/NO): YES